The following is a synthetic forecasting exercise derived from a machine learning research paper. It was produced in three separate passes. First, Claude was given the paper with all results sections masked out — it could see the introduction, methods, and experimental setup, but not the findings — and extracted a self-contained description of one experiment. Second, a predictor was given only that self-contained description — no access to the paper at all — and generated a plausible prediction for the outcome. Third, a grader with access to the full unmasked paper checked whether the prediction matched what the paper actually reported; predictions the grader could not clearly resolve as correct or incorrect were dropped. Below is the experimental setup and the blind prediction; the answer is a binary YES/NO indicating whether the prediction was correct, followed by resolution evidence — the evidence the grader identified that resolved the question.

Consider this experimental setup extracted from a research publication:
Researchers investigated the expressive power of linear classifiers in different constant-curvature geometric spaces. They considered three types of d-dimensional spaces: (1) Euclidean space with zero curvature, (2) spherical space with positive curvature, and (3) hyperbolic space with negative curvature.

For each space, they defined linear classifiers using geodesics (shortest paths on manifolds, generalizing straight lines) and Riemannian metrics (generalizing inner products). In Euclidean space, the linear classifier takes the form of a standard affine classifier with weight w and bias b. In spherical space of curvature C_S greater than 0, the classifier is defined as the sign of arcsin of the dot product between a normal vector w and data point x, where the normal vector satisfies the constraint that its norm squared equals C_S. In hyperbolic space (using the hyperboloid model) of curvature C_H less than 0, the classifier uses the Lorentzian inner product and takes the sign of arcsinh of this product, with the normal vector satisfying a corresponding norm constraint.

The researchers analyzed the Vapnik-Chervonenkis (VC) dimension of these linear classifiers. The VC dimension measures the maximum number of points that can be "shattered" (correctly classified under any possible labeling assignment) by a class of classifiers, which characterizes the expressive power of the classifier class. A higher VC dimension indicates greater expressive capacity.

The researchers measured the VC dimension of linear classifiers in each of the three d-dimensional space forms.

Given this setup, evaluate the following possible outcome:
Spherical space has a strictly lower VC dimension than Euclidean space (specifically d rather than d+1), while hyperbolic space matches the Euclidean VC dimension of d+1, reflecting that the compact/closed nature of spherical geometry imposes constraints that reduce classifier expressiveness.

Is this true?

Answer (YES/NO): NO